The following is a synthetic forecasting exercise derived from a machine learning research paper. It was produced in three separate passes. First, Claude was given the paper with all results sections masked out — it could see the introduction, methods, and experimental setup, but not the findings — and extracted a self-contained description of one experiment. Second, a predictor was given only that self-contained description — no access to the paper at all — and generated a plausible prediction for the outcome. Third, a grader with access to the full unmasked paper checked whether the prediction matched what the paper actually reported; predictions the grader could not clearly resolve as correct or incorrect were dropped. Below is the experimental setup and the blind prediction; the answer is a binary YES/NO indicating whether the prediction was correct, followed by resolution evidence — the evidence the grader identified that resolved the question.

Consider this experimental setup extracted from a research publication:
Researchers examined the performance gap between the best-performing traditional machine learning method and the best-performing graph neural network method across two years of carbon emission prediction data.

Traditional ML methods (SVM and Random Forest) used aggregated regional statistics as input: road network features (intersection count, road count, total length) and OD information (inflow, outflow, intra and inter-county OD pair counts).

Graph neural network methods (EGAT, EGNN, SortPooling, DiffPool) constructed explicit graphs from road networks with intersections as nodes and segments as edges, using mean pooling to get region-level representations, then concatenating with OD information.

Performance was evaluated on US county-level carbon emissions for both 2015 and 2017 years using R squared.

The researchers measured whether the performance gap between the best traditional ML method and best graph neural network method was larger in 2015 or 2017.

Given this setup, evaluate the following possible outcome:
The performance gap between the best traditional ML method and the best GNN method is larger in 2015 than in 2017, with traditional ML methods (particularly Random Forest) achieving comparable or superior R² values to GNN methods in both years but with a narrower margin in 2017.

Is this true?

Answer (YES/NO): YES